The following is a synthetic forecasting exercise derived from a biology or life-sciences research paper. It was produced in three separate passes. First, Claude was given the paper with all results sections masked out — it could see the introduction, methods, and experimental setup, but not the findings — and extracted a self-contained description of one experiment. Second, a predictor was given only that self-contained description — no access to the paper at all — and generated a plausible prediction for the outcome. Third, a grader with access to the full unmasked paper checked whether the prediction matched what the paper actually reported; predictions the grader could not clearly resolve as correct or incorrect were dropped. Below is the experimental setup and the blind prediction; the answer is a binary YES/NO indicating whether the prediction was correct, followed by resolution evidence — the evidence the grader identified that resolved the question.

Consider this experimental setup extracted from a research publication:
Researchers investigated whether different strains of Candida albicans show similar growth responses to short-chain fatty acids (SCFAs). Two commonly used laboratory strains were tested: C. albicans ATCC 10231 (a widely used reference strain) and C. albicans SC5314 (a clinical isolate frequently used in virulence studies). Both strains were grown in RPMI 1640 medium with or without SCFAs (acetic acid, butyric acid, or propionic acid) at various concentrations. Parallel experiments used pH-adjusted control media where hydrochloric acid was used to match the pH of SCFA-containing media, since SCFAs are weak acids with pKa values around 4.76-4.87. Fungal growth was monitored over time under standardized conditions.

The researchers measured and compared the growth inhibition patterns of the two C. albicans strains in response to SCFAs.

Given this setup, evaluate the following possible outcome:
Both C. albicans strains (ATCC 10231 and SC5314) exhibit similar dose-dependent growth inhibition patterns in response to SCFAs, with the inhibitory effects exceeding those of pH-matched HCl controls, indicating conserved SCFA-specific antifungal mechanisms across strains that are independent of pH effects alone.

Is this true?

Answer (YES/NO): YES